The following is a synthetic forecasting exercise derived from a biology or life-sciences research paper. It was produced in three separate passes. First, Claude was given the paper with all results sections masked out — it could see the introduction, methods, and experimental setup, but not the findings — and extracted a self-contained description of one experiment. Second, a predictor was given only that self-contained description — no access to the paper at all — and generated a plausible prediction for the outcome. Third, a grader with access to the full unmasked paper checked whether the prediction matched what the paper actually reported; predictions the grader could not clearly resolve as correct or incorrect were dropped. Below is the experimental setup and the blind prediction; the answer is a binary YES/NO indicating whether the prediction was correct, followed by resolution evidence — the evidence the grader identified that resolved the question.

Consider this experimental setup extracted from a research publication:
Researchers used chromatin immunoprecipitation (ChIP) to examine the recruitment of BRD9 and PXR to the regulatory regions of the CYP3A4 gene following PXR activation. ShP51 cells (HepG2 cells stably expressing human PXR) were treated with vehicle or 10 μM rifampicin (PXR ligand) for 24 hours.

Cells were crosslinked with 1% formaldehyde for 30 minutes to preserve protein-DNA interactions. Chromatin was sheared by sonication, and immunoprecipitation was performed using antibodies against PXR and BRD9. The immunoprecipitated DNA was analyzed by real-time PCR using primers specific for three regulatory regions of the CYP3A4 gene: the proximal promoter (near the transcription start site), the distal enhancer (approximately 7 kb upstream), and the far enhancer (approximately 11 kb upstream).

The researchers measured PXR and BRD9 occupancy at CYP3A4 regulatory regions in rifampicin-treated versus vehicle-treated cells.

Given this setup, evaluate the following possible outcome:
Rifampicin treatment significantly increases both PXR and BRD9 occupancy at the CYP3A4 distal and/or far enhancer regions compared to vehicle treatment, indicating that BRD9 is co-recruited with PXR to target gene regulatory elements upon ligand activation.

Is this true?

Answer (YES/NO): YES